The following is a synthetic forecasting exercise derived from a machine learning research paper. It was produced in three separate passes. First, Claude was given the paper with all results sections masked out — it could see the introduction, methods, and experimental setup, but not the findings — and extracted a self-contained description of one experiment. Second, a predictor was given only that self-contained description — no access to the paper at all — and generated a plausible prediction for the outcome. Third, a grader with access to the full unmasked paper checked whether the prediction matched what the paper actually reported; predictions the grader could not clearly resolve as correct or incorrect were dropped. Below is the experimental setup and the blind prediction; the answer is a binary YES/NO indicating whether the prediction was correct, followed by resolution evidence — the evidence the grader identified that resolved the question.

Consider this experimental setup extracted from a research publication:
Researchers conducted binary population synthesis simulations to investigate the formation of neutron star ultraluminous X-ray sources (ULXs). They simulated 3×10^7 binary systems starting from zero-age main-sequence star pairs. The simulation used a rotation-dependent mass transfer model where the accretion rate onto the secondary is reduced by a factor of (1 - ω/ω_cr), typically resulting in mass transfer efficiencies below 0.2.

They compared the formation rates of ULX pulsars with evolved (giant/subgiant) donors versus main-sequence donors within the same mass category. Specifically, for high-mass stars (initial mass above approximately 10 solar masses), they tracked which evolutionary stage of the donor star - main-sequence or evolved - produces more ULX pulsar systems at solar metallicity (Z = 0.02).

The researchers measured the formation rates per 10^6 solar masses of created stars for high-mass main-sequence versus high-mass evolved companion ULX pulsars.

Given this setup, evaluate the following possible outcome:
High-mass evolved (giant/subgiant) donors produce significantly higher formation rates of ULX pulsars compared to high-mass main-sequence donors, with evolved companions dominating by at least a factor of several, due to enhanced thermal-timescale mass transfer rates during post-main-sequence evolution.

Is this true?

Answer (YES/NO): NO